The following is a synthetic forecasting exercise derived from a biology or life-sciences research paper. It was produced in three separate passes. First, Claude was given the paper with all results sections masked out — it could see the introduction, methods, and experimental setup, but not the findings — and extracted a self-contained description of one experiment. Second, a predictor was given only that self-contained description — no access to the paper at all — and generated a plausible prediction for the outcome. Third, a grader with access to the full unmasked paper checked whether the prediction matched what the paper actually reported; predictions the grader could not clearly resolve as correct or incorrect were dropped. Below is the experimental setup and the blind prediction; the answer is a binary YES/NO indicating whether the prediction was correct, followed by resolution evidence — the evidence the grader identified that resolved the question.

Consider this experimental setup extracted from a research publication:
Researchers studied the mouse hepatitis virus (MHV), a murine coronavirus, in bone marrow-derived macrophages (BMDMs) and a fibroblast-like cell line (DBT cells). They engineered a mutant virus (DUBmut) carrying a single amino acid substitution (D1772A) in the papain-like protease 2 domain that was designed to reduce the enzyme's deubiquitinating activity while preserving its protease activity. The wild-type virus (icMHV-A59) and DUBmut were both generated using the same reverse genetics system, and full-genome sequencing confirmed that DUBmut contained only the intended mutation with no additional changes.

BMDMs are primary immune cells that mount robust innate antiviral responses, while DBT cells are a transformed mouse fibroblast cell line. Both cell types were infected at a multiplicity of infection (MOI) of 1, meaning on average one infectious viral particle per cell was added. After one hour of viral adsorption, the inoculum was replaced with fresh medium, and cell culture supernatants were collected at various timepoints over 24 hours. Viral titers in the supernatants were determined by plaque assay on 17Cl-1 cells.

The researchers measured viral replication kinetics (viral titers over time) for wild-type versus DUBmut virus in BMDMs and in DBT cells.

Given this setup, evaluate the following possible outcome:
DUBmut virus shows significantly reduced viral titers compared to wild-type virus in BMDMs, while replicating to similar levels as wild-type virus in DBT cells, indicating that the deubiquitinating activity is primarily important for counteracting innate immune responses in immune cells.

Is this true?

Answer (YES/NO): NO